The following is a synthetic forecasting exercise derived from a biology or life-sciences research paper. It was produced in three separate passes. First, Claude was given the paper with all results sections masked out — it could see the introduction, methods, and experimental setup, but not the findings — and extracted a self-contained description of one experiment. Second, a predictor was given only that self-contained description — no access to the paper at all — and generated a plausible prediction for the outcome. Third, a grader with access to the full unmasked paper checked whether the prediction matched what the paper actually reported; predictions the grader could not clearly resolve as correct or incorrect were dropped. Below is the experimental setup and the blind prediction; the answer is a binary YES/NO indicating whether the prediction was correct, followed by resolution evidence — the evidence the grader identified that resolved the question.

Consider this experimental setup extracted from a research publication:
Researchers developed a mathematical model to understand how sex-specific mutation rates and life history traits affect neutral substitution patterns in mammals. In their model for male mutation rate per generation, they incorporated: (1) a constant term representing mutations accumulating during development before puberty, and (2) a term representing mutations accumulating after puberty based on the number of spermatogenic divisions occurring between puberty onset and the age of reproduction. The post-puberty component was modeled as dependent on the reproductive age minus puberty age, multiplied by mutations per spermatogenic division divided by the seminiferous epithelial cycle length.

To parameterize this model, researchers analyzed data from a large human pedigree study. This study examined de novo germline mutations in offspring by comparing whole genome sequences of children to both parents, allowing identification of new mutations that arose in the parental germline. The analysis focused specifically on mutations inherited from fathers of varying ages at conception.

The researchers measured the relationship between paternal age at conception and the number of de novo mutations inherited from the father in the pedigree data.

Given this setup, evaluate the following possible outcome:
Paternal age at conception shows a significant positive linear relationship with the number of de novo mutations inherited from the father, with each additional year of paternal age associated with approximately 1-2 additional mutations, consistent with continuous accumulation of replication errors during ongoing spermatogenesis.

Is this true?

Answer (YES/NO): YES